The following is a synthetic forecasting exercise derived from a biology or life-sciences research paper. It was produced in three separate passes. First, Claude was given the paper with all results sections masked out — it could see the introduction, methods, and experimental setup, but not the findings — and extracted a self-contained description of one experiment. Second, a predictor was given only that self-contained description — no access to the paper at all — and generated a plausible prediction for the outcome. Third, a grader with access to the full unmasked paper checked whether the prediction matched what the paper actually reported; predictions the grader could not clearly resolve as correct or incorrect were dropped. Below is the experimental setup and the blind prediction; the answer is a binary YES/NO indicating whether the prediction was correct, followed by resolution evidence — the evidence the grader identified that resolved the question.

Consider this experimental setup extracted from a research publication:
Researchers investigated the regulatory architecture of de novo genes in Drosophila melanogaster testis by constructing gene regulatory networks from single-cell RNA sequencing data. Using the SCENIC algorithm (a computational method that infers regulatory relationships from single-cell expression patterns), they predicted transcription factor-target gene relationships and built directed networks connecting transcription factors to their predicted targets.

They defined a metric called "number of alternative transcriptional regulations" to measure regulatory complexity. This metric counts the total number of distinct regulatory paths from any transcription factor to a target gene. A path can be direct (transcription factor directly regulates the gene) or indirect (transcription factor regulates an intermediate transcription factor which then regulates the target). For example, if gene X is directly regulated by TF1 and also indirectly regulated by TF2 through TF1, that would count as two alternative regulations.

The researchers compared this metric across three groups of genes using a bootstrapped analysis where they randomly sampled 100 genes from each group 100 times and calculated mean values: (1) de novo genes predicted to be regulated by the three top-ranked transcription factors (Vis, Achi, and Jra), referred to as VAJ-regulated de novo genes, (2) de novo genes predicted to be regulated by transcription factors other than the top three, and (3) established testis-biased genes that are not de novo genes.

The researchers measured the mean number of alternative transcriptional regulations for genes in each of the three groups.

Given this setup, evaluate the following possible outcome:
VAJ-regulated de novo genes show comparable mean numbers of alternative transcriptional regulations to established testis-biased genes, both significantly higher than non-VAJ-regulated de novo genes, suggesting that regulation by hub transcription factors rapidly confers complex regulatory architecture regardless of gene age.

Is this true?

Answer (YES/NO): NO